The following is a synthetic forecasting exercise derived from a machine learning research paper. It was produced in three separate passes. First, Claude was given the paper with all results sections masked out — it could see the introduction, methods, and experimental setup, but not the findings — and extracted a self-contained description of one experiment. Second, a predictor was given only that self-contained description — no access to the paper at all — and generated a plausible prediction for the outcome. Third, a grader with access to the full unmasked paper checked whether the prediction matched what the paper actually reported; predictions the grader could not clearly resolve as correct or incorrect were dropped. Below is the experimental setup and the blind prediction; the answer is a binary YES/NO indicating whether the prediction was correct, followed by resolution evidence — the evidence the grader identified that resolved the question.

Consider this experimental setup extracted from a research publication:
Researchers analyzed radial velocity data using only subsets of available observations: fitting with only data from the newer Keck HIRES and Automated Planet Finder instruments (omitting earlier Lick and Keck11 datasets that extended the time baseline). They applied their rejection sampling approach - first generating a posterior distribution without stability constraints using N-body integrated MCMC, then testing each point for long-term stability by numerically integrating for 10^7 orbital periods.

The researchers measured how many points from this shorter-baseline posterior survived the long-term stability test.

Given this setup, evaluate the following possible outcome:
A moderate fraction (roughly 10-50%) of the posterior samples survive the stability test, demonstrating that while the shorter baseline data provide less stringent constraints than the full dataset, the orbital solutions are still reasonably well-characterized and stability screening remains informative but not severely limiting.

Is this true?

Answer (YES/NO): NO